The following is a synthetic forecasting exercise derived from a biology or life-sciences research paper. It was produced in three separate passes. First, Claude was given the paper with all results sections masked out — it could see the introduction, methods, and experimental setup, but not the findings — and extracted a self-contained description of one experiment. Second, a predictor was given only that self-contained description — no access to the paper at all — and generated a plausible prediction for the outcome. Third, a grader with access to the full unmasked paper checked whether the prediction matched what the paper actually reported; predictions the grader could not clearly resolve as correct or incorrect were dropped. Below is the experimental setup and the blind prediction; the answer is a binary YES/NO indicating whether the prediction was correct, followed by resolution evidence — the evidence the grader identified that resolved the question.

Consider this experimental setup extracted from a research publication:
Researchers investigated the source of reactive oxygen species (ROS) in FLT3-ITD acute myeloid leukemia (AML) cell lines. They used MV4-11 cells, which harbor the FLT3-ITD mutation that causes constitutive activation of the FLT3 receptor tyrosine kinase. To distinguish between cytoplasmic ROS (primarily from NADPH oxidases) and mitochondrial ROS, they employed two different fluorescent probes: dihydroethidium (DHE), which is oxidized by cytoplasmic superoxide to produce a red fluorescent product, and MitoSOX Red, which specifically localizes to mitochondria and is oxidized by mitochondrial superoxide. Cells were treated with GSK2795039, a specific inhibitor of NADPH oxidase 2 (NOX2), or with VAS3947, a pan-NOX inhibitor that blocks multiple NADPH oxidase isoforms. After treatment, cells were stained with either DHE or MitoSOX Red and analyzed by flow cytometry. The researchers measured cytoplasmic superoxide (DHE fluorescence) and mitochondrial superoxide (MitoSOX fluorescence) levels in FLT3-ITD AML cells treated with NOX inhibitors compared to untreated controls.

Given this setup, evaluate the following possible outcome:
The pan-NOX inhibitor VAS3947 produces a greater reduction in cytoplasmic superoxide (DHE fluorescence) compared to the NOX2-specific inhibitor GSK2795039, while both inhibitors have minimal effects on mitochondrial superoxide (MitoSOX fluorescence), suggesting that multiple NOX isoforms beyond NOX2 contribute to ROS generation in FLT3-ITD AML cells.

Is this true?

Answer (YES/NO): NO